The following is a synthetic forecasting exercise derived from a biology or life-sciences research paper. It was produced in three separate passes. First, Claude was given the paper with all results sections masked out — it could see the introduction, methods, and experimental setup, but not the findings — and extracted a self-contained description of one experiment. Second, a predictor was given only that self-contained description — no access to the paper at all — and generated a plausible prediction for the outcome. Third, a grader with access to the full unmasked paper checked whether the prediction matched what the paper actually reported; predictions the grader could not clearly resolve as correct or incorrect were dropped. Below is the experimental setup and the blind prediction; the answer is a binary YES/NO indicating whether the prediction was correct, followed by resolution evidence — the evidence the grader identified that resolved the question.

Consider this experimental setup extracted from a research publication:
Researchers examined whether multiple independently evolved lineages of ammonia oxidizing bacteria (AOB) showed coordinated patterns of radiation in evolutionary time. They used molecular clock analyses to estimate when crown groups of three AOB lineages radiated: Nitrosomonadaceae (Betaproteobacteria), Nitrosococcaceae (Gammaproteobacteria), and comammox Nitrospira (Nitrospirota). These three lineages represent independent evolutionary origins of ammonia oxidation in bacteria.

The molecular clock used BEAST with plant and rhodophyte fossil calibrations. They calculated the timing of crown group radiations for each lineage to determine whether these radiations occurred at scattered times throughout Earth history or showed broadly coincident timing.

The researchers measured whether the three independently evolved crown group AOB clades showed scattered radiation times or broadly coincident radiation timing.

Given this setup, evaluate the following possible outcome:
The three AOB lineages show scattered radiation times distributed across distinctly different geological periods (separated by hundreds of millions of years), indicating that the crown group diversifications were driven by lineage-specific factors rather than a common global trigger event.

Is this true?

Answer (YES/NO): NO